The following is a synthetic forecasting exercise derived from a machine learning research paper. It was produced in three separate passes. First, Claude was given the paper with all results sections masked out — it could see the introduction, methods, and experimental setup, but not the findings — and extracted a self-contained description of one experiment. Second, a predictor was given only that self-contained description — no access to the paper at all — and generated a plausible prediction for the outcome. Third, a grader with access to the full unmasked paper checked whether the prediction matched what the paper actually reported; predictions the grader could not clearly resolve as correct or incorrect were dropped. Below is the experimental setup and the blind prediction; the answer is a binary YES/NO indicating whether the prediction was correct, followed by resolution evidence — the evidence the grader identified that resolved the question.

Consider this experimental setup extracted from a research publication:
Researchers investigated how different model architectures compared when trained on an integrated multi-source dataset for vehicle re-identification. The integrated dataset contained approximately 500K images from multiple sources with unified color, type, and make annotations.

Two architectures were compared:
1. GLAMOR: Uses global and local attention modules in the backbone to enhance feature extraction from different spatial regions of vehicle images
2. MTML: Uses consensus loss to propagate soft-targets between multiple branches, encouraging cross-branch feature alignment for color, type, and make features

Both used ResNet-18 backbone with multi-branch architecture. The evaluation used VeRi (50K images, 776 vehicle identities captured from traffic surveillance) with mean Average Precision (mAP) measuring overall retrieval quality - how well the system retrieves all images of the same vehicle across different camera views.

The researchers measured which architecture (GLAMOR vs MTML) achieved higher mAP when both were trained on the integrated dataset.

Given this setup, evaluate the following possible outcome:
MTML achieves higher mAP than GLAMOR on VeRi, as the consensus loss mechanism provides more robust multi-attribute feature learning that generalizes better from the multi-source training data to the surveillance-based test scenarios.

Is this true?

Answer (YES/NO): NO